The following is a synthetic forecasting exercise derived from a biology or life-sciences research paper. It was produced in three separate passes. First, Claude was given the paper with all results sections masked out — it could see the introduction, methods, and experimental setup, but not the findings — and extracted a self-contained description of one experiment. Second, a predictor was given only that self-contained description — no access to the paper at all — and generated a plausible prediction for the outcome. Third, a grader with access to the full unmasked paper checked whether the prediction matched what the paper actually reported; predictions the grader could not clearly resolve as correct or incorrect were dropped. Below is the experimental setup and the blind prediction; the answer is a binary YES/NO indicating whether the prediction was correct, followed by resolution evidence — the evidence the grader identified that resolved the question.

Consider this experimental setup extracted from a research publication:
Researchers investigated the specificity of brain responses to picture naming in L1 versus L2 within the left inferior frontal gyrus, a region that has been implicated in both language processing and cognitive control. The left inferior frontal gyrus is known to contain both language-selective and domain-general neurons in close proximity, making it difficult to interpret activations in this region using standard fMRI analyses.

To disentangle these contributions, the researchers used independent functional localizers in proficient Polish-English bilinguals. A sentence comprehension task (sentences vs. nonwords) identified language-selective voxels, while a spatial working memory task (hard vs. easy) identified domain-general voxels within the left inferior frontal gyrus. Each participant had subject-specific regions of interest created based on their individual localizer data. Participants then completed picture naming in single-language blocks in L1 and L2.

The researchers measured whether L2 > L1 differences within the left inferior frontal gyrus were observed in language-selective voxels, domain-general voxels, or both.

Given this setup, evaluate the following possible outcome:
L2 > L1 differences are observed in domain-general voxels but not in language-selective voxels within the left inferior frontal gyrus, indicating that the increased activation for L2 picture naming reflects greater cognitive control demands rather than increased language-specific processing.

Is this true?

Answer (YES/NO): NO